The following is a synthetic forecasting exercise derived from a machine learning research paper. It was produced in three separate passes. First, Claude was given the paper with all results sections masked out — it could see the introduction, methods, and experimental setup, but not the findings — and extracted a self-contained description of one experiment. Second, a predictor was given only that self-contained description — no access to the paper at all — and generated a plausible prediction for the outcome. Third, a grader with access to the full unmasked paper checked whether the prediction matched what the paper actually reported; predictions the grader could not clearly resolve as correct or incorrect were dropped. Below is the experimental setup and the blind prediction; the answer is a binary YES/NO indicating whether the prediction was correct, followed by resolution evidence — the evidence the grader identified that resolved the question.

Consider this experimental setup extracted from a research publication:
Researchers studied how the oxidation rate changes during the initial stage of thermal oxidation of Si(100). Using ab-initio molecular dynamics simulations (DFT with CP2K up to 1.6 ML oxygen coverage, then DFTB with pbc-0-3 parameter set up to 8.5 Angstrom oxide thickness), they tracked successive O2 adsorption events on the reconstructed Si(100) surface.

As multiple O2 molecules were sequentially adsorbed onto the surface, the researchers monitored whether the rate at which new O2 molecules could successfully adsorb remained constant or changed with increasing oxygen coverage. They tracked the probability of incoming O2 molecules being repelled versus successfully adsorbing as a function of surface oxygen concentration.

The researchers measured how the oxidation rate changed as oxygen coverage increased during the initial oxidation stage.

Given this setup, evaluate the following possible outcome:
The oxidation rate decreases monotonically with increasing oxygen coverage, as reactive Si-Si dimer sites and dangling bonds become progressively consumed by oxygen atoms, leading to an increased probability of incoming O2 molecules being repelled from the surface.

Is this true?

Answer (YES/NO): YES